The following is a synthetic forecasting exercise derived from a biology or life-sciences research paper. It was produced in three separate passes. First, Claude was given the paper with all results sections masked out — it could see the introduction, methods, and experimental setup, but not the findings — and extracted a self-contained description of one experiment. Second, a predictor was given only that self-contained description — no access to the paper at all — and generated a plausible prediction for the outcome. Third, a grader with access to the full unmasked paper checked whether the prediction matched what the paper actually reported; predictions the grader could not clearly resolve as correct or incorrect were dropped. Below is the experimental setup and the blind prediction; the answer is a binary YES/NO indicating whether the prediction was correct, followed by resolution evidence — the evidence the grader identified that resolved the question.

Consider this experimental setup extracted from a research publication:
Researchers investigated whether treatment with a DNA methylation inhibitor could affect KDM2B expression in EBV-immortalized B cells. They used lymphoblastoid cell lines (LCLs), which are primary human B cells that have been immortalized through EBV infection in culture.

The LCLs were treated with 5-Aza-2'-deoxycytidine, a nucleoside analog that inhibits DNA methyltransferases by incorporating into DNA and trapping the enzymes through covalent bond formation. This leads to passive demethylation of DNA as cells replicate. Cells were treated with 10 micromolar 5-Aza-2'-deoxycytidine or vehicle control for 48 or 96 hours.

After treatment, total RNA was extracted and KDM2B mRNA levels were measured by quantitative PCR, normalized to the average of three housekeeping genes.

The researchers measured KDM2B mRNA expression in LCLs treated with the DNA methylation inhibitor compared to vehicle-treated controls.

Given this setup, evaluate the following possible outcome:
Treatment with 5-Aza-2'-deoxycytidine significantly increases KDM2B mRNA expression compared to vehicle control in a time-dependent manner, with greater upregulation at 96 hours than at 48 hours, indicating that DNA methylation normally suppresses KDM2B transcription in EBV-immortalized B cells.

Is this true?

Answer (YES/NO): NO